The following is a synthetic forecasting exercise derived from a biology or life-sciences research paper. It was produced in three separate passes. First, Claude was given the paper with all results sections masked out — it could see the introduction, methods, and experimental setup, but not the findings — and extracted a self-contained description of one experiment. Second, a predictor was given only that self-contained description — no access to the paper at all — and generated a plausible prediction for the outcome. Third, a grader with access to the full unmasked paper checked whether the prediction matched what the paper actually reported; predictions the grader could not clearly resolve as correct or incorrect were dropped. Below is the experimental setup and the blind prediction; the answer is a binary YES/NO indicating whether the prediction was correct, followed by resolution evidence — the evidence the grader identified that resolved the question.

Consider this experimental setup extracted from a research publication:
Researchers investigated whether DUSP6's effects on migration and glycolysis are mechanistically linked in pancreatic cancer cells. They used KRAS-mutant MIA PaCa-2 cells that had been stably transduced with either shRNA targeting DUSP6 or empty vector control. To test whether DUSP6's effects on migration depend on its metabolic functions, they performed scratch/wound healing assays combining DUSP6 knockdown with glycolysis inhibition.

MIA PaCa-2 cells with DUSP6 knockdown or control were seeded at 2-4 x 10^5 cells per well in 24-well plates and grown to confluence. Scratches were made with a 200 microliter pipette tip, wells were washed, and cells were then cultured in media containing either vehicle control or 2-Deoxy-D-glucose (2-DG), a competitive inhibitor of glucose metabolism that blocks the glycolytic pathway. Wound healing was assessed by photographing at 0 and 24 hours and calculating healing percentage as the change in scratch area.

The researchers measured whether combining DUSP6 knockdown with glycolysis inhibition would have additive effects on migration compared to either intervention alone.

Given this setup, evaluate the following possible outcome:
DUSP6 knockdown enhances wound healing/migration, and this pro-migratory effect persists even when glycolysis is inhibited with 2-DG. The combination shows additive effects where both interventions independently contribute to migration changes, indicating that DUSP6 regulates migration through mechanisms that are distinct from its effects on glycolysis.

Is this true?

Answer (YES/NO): NO